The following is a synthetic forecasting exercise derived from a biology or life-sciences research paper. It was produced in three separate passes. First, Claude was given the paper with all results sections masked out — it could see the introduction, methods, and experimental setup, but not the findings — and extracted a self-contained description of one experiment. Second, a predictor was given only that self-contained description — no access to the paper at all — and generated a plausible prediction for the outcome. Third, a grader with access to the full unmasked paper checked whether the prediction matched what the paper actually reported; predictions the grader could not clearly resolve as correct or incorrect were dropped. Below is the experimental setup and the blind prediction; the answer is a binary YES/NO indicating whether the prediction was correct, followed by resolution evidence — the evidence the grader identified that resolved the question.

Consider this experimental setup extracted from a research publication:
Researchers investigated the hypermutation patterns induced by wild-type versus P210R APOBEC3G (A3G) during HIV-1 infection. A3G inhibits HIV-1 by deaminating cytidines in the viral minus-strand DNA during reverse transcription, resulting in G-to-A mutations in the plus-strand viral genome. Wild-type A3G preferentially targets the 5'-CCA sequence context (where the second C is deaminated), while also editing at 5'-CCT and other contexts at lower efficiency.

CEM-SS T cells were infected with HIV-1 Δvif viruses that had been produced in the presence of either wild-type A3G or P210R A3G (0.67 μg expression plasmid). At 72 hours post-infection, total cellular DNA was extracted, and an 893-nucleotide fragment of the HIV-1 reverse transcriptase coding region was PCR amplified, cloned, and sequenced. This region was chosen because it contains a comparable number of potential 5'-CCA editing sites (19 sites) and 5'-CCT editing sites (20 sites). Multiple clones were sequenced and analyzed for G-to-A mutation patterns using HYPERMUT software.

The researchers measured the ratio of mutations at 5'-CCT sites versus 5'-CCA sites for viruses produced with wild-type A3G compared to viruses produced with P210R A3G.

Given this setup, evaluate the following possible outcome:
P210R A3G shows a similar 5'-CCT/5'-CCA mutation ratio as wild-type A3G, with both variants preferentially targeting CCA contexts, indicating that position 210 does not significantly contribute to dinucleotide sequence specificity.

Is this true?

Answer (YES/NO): NO